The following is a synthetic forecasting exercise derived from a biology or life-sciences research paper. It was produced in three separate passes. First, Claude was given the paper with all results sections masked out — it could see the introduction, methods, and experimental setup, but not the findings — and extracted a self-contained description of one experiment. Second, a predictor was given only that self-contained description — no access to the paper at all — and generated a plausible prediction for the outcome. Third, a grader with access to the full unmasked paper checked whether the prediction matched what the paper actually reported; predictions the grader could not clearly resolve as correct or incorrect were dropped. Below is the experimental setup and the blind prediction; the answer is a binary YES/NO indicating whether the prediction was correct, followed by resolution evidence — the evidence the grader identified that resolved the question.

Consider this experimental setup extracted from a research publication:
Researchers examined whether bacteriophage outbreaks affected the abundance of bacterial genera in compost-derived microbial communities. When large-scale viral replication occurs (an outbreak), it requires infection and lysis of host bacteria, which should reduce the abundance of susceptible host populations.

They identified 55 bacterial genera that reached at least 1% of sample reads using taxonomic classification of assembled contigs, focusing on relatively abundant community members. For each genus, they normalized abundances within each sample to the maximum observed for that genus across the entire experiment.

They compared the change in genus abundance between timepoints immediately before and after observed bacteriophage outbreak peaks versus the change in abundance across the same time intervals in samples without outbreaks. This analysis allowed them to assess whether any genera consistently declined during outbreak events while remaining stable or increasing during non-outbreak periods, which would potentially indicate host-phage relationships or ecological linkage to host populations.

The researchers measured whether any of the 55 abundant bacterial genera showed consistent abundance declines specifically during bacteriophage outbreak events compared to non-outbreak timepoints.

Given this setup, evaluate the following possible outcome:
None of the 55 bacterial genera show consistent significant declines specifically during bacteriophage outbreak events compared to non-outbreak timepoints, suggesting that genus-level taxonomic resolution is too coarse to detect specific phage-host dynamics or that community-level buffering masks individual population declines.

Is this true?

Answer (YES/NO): NO